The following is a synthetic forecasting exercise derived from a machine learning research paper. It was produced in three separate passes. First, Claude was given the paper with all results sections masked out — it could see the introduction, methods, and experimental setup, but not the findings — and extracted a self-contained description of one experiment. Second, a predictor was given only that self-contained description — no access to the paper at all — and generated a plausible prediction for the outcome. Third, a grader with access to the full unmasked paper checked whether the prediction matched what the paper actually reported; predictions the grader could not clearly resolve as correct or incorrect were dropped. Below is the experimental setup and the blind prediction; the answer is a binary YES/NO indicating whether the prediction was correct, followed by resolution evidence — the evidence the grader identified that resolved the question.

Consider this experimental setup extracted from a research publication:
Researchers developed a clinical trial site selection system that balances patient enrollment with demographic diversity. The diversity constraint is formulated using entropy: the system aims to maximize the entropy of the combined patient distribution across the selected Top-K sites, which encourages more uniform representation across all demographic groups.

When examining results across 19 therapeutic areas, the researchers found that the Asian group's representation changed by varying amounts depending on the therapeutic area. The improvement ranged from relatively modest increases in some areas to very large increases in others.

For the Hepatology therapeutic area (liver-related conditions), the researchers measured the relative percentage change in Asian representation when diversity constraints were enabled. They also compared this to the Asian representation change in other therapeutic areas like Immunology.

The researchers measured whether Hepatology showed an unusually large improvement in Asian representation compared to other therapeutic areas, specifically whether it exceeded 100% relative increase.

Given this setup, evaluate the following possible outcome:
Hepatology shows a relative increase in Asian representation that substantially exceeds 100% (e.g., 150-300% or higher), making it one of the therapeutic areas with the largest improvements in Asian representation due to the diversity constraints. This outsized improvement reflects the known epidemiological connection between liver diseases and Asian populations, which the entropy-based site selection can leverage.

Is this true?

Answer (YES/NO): NO